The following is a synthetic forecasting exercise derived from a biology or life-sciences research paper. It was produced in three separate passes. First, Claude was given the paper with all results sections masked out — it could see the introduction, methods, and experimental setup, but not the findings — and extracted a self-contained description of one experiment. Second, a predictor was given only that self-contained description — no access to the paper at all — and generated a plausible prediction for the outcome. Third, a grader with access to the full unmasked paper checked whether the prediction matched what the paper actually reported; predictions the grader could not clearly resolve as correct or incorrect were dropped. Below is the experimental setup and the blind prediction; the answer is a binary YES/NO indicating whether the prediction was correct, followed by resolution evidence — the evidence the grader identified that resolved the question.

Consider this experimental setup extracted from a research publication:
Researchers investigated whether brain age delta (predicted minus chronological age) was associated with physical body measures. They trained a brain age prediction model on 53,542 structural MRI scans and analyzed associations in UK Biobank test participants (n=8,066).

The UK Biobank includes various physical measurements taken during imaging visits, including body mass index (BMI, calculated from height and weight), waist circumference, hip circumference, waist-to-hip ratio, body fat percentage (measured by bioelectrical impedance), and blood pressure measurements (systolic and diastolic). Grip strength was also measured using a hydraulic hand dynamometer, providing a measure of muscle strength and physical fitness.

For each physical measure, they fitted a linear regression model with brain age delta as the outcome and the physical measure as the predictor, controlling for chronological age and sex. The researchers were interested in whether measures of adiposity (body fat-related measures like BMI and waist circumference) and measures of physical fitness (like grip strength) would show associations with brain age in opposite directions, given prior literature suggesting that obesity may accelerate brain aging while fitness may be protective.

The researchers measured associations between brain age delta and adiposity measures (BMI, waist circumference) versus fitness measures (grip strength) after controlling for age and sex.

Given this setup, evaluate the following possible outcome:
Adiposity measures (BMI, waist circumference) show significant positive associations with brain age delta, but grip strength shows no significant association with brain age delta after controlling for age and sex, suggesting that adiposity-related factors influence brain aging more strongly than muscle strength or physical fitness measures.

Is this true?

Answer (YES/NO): NO